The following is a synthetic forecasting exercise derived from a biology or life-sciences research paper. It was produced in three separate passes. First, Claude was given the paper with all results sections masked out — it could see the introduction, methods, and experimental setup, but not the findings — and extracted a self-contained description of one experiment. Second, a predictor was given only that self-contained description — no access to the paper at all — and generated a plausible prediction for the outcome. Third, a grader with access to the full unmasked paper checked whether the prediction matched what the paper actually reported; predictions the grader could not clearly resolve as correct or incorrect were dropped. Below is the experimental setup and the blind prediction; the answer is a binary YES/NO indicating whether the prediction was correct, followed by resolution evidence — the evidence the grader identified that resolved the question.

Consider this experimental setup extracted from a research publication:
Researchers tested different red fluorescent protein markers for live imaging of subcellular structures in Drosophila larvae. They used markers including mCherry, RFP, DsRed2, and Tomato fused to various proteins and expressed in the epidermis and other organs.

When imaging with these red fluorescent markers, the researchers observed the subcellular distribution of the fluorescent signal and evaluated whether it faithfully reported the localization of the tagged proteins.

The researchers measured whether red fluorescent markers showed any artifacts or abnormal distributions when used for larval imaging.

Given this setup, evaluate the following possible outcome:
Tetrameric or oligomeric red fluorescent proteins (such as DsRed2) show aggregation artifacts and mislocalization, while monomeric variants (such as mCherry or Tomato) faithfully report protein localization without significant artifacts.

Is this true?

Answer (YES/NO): NO